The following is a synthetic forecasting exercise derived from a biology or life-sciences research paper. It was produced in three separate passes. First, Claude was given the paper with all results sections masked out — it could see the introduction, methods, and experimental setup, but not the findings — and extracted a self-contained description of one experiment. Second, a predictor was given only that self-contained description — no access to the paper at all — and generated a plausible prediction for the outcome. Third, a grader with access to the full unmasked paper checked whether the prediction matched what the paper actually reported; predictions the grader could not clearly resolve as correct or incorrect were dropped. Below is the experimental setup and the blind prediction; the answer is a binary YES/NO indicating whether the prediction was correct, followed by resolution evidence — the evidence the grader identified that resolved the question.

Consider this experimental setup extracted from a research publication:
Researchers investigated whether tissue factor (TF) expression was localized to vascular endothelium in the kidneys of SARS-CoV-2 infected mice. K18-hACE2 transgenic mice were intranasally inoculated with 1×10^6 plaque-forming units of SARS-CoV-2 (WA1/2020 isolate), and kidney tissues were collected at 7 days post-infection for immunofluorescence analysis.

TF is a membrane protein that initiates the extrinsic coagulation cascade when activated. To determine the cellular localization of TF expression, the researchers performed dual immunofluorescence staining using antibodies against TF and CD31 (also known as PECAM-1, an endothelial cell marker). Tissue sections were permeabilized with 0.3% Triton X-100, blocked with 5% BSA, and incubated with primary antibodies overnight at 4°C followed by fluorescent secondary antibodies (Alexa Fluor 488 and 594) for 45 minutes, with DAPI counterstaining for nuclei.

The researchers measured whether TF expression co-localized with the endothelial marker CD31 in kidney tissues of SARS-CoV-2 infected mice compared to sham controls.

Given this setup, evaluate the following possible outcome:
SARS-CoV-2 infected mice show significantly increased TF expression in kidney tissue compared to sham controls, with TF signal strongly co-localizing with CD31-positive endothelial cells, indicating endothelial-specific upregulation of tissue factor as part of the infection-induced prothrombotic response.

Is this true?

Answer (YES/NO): NO